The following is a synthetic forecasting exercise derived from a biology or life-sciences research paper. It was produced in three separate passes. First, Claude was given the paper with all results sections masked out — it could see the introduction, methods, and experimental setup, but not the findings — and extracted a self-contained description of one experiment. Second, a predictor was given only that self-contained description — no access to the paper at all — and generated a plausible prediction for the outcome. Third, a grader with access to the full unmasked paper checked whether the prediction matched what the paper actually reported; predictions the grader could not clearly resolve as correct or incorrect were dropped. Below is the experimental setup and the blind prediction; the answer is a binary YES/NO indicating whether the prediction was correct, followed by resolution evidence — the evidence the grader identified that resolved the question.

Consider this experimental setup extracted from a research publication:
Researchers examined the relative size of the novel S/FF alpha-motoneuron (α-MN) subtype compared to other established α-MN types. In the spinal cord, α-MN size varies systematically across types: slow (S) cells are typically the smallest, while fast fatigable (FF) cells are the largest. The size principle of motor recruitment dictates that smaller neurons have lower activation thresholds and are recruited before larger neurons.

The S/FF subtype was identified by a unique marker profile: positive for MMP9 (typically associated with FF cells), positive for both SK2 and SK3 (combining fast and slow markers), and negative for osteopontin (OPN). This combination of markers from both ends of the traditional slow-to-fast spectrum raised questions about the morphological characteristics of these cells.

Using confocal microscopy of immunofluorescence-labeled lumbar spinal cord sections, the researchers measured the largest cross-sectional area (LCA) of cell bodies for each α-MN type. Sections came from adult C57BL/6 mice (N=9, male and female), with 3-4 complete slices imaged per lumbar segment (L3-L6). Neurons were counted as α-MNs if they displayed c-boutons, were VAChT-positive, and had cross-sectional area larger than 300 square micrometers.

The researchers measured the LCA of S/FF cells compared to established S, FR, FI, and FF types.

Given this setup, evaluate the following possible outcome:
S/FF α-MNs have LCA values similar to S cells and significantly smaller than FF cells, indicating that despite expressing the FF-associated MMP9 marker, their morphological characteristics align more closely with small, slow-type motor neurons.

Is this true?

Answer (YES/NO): YES